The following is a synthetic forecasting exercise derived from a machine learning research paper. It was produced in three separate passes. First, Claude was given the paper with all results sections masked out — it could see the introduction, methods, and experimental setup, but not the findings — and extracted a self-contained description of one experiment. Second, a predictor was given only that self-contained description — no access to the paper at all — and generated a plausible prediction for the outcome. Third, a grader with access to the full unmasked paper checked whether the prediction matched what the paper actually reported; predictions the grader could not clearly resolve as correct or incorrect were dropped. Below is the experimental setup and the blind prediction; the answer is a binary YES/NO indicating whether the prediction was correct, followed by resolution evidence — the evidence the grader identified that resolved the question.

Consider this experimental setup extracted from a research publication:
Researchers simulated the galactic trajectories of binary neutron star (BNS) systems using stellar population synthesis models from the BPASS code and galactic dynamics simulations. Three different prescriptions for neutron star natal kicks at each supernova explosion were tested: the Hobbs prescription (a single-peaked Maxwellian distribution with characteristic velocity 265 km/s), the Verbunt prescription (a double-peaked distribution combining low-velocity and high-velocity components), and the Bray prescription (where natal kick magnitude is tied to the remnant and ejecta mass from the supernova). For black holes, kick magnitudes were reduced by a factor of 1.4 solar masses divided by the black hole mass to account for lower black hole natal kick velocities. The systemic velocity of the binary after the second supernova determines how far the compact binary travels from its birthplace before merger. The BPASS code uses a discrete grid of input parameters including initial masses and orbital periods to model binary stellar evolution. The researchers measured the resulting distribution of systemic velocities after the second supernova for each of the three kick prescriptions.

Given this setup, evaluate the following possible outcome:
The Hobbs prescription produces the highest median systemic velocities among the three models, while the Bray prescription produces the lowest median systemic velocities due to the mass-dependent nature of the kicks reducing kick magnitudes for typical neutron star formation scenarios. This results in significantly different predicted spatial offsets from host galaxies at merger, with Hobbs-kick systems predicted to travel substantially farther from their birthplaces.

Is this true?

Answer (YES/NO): NO